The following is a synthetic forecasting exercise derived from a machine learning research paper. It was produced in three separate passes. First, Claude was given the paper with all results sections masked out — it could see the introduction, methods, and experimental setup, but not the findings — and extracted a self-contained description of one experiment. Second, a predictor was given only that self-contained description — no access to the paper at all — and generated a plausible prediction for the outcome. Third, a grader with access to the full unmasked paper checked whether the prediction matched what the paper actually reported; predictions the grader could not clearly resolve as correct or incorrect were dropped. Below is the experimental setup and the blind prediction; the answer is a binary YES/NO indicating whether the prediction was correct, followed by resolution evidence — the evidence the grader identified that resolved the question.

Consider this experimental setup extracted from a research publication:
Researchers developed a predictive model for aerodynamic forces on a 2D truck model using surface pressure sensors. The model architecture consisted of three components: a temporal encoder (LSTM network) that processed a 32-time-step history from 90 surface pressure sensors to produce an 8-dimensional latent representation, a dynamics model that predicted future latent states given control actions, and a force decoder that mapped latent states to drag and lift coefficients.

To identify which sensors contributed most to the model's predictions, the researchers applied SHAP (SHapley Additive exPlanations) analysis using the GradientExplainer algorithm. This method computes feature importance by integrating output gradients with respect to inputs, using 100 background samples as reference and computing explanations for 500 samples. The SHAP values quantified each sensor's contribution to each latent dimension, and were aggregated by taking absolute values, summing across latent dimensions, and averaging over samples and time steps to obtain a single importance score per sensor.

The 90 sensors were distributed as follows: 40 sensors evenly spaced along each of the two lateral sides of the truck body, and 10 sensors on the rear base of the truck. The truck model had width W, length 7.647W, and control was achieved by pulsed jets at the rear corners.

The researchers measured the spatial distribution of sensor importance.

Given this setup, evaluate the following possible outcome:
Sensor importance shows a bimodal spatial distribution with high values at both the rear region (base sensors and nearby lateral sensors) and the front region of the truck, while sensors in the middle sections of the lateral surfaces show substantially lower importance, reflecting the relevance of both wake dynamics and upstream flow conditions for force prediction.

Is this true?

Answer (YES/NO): NO